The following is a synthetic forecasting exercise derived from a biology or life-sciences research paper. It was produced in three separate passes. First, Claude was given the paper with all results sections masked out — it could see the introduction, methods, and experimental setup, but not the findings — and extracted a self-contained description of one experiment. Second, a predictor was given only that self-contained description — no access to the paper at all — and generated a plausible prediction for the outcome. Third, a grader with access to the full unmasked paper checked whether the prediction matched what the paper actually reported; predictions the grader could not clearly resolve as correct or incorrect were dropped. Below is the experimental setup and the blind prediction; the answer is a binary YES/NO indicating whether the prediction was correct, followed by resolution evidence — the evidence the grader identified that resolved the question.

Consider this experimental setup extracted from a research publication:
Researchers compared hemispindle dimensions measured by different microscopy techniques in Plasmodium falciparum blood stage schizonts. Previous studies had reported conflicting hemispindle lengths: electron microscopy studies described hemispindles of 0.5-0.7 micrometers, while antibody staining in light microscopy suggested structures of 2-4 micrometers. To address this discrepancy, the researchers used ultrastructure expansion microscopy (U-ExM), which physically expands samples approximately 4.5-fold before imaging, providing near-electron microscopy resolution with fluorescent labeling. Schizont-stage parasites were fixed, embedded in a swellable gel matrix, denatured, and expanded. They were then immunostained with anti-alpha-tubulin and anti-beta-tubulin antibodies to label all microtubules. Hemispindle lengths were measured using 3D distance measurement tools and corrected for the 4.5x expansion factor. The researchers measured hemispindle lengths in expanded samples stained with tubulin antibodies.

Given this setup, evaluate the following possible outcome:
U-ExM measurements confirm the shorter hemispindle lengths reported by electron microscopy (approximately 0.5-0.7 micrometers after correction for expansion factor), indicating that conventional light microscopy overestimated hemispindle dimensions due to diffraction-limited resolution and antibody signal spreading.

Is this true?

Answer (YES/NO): NO